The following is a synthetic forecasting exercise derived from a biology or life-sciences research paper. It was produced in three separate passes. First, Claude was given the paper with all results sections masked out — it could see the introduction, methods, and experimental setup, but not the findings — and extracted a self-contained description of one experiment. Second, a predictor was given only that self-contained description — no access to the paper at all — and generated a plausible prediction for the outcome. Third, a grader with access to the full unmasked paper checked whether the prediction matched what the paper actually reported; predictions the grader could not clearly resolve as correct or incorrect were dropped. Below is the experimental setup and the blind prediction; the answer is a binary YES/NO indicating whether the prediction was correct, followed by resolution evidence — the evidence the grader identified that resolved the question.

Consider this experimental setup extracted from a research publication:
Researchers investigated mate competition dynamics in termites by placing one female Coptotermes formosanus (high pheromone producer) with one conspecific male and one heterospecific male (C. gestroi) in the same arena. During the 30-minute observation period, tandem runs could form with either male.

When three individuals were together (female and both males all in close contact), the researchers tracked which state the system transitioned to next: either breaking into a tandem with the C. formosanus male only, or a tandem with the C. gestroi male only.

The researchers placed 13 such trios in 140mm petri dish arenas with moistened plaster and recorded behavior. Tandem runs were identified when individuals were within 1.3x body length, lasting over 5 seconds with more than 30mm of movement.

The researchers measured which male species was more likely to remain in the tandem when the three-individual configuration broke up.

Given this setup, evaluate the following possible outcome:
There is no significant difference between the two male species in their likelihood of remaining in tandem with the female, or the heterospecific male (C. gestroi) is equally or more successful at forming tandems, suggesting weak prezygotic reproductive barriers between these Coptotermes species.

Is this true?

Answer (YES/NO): NO